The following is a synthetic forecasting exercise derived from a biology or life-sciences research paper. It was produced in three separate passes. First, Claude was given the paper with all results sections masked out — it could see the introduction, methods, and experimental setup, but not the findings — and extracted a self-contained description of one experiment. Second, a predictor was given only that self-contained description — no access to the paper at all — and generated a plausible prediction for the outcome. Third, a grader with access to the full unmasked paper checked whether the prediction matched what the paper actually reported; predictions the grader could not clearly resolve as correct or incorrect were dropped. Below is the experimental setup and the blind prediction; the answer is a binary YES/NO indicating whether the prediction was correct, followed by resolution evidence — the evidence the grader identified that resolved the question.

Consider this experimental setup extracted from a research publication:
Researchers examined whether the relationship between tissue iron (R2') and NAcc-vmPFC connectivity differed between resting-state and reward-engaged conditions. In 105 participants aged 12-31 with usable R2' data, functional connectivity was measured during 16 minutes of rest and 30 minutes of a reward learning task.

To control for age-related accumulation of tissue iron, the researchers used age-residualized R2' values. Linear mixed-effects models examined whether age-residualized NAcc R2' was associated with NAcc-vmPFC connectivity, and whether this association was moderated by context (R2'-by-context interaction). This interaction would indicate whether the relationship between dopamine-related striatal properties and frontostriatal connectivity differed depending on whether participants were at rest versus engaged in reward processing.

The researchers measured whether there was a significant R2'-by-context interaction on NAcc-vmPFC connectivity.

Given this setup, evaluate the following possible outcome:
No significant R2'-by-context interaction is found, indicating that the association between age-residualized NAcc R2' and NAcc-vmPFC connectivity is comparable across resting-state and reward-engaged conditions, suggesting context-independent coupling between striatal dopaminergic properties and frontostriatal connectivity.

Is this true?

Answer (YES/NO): NO